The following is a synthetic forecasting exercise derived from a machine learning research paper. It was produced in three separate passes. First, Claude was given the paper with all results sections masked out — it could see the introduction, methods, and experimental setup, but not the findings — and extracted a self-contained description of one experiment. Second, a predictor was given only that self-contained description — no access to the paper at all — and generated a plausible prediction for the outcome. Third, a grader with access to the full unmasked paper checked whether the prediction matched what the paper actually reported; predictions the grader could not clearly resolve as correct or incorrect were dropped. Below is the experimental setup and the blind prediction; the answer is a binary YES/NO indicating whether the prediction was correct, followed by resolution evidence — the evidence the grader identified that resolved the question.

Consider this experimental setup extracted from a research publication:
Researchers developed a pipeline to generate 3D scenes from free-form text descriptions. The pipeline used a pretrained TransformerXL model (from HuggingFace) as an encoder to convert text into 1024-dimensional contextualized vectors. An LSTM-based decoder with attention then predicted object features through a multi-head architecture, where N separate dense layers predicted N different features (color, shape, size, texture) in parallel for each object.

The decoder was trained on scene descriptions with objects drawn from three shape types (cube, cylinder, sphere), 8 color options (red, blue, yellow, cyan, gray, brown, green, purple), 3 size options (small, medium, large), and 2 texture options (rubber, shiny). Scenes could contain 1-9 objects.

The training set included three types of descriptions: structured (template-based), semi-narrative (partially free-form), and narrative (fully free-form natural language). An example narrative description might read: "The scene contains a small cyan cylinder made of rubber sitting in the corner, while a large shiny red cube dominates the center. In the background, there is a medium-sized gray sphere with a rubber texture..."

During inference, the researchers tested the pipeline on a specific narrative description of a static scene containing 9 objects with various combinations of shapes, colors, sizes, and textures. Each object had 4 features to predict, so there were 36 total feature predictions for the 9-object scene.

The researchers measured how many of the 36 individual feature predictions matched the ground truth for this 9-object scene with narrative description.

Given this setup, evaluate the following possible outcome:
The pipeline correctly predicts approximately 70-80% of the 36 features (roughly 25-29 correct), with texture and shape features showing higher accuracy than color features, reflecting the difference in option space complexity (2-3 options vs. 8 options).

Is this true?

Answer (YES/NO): NO